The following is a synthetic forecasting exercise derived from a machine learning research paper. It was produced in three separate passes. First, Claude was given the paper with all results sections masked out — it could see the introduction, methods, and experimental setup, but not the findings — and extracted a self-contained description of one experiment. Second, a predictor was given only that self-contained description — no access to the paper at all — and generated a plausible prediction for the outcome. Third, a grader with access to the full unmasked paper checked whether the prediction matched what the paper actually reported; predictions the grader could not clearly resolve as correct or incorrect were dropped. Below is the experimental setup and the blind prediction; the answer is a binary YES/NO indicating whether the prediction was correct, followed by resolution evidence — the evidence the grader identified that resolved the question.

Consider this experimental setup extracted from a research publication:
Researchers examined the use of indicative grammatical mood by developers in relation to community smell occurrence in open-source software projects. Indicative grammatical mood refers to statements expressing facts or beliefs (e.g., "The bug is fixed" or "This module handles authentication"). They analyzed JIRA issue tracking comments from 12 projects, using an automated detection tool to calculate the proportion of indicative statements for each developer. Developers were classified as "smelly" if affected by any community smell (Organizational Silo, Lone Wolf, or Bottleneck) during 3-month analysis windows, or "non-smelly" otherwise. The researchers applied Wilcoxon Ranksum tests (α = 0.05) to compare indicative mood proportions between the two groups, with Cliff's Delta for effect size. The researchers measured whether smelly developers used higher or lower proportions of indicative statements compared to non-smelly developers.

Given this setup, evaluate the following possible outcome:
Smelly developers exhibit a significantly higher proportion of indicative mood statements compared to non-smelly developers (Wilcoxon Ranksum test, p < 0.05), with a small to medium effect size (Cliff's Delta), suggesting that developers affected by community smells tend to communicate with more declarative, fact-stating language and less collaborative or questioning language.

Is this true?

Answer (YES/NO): NO